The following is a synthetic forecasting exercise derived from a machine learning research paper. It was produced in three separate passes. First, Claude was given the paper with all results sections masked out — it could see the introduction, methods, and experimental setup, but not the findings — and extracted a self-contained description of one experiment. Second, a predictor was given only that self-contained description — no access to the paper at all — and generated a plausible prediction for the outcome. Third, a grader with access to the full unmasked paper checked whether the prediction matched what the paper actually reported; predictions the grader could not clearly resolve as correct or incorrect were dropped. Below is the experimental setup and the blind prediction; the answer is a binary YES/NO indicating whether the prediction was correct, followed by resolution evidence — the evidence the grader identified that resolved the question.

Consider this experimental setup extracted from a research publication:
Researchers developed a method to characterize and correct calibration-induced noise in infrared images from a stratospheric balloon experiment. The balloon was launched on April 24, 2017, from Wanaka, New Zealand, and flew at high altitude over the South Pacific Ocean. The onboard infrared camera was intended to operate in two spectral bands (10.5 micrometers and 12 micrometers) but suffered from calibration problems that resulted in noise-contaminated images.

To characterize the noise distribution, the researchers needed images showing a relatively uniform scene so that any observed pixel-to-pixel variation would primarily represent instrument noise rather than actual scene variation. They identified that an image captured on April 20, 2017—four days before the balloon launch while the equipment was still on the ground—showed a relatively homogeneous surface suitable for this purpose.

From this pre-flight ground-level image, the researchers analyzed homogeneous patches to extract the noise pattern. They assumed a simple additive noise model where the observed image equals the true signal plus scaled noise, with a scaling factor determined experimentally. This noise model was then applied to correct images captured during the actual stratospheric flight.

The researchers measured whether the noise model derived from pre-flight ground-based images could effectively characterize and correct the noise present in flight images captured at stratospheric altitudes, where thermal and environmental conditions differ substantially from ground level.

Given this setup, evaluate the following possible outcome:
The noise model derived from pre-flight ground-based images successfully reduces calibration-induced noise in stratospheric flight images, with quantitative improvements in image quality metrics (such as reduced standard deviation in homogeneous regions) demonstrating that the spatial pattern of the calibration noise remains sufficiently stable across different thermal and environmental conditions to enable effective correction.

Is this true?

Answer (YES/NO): NO